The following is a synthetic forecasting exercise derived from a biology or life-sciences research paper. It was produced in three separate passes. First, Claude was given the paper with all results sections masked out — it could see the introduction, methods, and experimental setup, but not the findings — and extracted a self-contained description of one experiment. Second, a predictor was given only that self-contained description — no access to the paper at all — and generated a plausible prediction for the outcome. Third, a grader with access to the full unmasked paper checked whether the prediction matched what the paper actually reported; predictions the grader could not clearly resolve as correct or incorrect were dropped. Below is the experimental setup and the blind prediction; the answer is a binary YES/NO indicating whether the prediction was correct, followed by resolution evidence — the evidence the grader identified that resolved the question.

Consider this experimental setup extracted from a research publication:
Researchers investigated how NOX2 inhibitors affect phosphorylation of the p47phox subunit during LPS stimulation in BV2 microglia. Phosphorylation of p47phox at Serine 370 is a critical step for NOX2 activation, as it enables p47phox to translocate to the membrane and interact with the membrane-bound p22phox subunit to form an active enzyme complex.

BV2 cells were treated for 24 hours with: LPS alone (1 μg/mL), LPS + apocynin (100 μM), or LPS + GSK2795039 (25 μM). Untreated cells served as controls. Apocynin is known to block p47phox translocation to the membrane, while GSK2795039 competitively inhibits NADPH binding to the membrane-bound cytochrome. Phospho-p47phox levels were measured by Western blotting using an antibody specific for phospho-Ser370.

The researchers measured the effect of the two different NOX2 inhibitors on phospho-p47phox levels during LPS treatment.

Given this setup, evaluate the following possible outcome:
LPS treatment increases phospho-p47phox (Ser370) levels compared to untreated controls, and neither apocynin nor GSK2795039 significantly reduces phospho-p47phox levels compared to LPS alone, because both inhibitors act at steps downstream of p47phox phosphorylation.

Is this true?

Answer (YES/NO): NO